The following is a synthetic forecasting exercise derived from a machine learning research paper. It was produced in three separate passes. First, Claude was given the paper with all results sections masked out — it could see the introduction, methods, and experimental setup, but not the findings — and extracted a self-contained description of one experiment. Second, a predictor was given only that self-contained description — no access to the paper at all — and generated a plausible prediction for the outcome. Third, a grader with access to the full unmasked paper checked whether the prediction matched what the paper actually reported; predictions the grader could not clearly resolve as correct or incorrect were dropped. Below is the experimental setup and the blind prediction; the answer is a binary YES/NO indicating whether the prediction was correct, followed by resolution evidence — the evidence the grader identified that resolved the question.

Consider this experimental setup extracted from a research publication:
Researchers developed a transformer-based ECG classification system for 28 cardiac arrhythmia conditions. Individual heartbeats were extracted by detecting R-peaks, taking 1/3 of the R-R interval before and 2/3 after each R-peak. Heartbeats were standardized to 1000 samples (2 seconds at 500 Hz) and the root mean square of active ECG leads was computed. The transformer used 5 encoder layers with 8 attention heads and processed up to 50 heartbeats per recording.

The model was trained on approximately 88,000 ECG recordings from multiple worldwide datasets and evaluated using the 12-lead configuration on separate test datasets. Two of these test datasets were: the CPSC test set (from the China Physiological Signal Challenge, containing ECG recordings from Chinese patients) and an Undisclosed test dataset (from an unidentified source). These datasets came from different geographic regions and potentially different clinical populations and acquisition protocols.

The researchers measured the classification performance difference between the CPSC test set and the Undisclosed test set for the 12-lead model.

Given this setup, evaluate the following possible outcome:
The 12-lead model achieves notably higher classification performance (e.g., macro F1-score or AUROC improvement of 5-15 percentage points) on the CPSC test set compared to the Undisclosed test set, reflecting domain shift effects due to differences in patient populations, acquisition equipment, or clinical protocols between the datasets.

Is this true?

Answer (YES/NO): YES